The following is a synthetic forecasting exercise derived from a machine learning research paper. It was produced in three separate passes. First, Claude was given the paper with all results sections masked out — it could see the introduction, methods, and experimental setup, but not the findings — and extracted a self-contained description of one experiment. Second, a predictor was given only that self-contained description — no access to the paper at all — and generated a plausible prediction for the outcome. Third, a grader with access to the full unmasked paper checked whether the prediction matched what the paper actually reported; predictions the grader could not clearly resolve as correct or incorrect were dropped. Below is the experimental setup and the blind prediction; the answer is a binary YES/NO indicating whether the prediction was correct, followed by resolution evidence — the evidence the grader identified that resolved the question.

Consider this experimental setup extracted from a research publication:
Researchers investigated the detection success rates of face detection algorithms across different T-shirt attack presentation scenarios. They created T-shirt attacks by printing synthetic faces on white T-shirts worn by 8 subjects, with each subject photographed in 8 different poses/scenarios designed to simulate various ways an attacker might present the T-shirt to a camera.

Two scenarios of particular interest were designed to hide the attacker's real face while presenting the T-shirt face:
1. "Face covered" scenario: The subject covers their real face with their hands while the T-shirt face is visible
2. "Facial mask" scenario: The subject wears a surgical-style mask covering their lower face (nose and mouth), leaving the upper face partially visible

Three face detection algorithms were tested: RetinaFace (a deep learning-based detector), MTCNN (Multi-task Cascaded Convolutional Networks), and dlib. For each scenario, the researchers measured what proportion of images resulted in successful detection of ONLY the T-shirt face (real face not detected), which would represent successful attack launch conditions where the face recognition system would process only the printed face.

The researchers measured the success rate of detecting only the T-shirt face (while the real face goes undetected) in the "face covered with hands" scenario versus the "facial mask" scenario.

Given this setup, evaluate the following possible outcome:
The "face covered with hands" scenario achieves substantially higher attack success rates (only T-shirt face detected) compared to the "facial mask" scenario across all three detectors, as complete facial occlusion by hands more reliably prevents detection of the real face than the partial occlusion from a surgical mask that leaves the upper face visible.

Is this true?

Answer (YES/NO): YES